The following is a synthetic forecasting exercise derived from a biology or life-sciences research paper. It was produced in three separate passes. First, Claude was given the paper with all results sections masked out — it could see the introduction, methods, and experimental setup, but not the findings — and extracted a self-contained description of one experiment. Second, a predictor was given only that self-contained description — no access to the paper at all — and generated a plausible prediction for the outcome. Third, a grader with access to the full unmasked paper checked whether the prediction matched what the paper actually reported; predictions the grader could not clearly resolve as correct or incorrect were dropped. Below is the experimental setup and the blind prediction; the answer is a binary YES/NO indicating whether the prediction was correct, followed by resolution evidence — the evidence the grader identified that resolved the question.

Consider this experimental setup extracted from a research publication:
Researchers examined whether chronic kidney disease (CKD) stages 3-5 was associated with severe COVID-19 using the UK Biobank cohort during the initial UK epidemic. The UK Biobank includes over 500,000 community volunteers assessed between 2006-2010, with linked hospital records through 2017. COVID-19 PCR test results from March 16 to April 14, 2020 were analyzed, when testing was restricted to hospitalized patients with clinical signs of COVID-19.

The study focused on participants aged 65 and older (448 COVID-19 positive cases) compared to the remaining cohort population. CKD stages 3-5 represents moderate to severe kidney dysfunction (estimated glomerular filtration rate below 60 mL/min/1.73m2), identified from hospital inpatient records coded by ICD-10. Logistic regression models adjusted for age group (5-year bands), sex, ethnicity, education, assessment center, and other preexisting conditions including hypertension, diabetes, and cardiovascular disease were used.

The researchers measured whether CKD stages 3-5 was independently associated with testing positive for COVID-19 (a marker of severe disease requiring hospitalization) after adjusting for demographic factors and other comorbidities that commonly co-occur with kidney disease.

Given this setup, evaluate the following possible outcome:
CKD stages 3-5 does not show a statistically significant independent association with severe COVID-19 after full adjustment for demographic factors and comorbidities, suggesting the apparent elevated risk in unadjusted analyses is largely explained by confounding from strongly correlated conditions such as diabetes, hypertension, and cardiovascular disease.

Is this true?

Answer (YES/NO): NO